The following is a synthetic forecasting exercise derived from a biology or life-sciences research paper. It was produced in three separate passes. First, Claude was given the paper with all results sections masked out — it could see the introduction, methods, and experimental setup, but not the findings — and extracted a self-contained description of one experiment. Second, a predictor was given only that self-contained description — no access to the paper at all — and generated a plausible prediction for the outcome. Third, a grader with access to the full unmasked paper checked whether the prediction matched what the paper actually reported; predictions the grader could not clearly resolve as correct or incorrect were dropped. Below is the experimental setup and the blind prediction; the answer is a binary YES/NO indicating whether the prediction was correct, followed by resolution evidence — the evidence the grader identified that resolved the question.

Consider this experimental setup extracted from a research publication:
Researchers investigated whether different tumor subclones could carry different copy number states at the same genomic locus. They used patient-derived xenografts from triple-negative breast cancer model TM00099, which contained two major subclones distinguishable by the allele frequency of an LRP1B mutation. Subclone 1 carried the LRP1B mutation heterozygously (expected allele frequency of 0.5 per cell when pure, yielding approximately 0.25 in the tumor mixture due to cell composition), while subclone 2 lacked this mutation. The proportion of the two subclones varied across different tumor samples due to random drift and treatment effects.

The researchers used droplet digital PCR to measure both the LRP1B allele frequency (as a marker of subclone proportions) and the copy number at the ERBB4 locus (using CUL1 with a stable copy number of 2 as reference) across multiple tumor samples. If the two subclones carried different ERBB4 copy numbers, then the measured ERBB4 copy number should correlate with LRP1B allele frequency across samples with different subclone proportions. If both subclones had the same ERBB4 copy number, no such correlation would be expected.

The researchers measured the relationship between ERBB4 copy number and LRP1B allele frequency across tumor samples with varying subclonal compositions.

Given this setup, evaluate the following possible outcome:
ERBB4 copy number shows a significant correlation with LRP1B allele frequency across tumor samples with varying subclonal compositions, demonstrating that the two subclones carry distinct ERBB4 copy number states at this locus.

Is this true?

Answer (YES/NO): YES